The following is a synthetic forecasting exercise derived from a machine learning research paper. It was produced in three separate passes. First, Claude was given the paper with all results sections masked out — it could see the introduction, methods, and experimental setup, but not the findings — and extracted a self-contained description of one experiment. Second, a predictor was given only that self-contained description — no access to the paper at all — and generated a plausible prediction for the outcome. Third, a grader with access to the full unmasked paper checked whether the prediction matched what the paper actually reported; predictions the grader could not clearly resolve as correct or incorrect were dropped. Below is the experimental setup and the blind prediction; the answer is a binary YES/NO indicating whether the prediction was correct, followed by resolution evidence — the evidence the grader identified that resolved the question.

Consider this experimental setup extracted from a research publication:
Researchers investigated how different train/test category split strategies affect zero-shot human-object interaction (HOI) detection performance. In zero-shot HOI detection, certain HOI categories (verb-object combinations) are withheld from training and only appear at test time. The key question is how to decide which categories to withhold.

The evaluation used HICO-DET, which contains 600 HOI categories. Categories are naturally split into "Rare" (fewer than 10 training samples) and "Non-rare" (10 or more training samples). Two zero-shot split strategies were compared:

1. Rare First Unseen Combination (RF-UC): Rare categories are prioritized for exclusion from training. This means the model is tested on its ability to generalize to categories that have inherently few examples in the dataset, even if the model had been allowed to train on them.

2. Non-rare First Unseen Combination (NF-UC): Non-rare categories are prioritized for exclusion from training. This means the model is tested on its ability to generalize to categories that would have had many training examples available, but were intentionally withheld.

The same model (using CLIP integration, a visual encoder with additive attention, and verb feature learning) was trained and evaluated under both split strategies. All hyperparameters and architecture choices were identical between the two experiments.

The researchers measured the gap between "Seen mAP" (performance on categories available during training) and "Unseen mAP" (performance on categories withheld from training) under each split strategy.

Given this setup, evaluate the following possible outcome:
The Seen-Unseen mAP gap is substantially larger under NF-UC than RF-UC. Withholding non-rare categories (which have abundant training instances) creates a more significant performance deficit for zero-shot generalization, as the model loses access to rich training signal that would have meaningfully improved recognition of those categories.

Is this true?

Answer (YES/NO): NO